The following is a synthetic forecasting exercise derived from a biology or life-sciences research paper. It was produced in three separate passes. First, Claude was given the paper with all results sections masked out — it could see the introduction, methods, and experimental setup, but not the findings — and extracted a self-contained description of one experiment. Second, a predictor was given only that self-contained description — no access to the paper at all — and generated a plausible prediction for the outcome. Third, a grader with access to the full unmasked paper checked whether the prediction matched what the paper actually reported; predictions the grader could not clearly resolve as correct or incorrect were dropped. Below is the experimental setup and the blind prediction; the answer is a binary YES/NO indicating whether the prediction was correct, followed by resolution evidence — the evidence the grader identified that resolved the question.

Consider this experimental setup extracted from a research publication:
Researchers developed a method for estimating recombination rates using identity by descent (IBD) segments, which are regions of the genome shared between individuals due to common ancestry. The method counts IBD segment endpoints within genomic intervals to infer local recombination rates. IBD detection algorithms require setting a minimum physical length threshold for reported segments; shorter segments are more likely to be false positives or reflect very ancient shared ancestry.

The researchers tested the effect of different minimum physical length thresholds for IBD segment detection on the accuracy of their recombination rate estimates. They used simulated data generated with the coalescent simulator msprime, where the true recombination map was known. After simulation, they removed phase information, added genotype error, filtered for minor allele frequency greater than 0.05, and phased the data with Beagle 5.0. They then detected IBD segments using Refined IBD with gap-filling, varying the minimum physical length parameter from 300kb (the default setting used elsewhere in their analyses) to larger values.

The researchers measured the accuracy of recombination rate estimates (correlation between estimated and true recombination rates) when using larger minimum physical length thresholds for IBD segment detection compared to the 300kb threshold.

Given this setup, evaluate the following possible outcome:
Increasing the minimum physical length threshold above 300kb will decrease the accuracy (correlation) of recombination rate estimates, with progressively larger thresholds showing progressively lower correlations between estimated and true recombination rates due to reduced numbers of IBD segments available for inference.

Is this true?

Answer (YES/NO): YES